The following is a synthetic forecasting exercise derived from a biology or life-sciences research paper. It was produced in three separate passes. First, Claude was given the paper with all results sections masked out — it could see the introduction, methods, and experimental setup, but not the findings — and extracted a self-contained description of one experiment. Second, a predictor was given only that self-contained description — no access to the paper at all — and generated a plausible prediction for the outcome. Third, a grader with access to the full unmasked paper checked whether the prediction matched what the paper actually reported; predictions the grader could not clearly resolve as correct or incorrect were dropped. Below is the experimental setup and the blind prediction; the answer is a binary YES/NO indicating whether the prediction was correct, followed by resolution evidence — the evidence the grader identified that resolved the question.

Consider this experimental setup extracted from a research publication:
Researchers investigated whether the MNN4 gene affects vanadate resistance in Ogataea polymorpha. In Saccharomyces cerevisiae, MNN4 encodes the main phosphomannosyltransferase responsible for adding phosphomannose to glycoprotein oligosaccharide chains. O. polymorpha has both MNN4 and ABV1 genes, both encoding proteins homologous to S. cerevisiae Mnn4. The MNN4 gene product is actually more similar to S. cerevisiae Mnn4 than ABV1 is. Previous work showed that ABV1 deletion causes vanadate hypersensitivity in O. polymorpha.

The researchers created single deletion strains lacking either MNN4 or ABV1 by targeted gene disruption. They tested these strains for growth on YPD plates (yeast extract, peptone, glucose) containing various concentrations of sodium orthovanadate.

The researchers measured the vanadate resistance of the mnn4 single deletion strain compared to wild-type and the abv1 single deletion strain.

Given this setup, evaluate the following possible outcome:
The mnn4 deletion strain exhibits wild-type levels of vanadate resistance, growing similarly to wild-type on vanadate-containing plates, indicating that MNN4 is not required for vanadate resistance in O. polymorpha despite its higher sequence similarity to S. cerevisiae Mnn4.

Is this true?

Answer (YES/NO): YES